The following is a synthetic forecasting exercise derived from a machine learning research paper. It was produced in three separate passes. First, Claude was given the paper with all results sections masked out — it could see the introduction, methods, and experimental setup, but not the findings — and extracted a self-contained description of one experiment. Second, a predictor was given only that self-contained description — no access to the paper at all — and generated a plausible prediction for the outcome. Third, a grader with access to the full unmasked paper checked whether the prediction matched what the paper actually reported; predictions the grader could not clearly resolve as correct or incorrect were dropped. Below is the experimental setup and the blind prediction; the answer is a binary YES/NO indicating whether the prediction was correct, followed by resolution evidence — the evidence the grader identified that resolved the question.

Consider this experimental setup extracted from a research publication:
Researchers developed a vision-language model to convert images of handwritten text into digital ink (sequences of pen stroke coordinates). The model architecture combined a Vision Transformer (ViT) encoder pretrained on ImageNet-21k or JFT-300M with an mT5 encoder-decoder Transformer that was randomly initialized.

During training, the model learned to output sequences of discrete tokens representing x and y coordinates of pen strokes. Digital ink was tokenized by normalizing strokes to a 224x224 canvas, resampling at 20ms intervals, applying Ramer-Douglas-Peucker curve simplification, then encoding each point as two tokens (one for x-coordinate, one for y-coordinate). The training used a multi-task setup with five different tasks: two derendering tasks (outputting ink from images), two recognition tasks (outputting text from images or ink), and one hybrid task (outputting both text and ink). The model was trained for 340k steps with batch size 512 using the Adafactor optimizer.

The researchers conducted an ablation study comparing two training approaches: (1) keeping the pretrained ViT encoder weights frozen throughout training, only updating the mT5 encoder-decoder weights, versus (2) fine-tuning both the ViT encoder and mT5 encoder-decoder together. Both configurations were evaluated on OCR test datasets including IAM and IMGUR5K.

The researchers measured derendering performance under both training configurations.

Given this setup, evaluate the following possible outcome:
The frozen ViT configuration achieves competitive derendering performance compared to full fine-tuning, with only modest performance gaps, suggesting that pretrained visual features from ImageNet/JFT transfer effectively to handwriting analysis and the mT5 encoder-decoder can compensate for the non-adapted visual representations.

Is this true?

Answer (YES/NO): NO